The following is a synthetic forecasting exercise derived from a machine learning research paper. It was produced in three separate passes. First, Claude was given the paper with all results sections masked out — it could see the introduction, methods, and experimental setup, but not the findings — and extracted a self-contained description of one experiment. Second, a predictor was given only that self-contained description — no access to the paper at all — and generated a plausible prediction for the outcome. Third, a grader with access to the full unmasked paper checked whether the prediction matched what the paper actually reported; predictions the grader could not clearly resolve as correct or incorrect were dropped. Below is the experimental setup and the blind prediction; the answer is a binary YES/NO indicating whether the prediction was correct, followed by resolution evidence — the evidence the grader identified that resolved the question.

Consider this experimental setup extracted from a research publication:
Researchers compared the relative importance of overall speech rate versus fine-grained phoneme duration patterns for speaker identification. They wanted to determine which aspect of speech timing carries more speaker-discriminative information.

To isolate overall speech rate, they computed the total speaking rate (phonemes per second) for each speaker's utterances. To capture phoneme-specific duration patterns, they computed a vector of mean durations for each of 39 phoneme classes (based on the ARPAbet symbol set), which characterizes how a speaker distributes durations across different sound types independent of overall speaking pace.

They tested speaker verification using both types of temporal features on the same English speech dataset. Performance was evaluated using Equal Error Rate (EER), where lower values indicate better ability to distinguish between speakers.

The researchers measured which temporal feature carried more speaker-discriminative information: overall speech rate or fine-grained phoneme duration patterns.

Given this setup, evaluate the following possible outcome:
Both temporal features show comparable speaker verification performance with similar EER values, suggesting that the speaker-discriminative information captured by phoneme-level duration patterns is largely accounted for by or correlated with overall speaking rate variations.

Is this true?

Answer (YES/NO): NO